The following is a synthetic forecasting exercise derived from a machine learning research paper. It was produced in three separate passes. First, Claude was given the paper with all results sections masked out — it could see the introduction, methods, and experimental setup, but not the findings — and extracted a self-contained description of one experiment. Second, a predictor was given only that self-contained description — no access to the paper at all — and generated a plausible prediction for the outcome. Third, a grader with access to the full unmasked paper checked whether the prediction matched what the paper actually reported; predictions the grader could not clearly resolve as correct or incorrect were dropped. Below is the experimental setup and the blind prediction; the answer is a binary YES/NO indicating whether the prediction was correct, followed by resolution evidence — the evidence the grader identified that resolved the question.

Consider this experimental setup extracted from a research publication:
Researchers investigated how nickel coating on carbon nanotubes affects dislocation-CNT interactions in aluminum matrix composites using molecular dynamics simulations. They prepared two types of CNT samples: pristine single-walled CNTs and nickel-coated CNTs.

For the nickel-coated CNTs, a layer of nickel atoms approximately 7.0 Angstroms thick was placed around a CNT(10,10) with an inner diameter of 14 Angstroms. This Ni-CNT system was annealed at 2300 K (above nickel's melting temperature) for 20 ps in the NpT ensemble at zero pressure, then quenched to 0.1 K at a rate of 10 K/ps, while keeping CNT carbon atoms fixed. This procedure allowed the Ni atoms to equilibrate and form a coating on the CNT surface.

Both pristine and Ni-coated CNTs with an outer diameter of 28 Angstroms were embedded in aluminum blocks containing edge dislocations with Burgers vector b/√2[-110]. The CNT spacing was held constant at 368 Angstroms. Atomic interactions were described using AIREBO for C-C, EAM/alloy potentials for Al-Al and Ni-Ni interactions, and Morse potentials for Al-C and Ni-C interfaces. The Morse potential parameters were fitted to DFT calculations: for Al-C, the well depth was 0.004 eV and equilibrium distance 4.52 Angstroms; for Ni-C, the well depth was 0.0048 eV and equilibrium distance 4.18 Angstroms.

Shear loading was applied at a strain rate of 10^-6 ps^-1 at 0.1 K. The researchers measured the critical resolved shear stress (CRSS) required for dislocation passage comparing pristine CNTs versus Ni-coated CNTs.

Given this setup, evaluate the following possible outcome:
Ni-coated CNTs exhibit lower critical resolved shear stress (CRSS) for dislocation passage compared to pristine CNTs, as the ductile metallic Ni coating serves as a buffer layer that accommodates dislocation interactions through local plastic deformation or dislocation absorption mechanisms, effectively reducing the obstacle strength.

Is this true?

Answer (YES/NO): NO